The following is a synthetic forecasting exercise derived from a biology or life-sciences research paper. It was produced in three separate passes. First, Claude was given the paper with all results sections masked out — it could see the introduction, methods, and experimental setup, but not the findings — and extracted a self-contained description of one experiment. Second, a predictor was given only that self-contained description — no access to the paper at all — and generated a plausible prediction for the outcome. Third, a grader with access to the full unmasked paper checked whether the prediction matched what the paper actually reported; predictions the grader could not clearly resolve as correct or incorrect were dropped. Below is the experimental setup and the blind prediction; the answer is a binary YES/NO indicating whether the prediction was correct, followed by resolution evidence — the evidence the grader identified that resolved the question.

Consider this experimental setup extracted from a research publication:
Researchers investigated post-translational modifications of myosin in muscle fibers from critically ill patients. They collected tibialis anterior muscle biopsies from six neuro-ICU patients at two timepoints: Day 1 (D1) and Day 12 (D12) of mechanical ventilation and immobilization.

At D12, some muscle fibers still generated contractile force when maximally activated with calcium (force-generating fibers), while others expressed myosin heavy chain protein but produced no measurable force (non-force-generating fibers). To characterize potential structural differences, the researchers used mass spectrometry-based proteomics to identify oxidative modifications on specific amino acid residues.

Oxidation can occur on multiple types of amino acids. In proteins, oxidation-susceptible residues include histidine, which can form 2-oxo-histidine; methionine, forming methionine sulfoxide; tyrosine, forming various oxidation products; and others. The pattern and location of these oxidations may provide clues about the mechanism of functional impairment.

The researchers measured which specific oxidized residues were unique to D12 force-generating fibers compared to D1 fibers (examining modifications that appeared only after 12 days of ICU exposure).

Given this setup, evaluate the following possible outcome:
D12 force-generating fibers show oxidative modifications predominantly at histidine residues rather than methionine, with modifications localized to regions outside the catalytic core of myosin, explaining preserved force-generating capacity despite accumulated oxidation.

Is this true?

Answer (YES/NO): NO